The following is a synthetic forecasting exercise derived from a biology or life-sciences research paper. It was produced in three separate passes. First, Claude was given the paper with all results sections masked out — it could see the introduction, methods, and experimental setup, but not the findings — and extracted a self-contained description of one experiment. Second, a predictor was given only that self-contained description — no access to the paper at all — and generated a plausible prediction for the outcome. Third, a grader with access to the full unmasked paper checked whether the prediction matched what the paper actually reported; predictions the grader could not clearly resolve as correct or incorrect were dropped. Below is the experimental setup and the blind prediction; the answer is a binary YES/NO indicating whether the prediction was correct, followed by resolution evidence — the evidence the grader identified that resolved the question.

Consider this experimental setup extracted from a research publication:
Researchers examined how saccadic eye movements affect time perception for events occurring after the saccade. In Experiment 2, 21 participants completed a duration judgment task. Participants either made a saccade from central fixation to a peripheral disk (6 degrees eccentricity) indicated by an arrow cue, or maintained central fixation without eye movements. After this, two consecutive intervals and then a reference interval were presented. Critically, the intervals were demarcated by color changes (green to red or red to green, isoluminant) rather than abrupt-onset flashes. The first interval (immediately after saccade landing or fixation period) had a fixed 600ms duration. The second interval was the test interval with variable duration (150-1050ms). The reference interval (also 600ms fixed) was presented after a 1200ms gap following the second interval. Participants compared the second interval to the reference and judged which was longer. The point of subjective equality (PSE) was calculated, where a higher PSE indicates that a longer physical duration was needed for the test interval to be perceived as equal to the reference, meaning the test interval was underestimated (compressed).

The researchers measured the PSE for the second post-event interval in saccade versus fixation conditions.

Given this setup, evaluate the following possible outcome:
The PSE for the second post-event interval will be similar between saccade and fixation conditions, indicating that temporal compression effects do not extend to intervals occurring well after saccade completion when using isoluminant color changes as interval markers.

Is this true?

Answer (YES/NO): NO